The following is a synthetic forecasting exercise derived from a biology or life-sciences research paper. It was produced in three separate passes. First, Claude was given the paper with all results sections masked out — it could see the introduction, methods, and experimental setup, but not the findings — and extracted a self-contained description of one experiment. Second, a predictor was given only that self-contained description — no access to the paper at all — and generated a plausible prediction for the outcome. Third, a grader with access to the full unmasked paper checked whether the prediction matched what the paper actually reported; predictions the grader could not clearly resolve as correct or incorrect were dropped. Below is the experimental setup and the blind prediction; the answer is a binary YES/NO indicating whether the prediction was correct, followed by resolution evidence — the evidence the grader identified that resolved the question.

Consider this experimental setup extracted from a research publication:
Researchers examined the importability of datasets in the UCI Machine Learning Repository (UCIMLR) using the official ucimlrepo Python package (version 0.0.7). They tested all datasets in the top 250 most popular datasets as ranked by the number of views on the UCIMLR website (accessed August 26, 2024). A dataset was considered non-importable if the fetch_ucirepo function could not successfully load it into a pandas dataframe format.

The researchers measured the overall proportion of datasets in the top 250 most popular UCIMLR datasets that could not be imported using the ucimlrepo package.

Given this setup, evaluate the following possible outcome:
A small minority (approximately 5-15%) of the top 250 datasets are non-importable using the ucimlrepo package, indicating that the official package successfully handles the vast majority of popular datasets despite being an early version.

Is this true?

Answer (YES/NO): NO